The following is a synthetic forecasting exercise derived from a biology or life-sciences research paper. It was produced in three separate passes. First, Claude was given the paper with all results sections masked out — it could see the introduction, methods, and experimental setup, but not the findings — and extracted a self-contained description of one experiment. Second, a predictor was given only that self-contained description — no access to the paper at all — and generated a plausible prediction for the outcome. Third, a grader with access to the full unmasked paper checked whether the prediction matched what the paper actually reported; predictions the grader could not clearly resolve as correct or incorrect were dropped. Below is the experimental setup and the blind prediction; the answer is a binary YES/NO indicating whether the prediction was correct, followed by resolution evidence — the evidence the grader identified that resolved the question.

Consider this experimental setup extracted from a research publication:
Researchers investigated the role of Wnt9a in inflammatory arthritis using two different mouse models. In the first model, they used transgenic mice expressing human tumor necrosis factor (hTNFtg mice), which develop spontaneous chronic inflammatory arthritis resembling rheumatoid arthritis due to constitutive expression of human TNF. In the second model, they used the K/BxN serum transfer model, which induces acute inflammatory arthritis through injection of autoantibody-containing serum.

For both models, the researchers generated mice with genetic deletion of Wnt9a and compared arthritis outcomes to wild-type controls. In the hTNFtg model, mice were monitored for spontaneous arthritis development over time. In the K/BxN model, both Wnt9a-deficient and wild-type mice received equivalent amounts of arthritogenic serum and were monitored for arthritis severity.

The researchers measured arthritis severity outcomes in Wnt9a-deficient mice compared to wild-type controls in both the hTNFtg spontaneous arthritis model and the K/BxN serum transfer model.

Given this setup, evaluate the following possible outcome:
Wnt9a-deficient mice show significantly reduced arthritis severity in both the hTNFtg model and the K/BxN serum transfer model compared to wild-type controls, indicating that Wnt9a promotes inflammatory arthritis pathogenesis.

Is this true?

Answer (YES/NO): NO